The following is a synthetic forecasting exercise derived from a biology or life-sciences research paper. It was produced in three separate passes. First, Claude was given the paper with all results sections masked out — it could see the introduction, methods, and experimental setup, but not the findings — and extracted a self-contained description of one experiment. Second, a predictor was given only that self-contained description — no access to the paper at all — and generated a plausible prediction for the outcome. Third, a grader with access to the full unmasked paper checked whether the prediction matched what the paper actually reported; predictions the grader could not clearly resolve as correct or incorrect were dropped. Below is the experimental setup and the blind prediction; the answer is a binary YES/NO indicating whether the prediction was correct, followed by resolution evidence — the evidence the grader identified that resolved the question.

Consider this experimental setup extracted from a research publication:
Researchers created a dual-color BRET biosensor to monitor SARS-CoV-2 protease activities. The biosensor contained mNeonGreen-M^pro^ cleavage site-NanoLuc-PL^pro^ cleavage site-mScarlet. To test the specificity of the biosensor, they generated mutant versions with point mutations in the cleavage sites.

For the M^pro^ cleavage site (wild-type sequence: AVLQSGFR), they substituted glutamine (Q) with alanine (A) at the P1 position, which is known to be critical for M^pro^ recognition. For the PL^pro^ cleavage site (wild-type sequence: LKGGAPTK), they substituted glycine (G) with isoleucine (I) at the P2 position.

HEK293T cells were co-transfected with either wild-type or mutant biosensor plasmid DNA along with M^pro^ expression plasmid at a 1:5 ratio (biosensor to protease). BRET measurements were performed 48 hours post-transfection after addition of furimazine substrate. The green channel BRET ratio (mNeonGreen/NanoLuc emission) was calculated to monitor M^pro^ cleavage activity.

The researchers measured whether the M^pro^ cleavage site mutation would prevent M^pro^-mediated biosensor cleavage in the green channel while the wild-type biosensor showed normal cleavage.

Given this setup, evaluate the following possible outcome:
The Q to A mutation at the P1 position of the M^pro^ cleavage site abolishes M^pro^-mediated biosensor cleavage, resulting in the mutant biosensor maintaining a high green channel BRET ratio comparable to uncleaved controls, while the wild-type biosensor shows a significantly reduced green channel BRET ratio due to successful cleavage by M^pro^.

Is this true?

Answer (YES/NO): YES